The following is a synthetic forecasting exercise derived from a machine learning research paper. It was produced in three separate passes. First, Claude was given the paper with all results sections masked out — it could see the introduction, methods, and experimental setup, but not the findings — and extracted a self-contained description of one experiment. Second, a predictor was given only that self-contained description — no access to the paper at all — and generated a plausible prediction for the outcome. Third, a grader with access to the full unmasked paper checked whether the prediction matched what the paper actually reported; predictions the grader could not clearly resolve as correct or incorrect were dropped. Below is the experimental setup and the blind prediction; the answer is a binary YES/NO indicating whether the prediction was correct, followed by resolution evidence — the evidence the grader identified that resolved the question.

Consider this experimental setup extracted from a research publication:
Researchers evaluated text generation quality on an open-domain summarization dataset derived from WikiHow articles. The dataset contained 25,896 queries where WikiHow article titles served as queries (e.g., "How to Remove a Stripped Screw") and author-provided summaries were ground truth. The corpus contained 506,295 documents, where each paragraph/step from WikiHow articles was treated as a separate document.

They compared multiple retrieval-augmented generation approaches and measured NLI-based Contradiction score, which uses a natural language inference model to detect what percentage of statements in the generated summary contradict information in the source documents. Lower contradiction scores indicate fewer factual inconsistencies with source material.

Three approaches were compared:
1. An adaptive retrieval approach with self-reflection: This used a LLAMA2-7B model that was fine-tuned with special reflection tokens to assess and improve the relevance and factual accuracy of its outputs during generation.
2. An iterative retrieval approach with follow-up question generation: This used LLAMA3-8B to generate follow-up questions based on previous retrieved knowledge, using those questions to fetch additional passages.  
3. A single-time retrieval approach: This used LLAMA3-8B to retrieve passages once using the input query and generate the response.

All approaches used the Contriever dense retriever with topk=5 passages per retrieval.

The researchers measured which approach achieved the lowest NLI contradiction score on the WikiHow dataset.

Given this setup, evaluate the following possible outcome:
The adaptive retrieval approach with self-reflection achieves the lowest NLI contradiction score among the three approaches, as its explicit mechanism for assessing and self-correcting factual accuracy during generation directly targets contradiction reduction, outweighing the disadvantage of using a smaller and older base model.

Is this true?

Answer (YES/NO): YES